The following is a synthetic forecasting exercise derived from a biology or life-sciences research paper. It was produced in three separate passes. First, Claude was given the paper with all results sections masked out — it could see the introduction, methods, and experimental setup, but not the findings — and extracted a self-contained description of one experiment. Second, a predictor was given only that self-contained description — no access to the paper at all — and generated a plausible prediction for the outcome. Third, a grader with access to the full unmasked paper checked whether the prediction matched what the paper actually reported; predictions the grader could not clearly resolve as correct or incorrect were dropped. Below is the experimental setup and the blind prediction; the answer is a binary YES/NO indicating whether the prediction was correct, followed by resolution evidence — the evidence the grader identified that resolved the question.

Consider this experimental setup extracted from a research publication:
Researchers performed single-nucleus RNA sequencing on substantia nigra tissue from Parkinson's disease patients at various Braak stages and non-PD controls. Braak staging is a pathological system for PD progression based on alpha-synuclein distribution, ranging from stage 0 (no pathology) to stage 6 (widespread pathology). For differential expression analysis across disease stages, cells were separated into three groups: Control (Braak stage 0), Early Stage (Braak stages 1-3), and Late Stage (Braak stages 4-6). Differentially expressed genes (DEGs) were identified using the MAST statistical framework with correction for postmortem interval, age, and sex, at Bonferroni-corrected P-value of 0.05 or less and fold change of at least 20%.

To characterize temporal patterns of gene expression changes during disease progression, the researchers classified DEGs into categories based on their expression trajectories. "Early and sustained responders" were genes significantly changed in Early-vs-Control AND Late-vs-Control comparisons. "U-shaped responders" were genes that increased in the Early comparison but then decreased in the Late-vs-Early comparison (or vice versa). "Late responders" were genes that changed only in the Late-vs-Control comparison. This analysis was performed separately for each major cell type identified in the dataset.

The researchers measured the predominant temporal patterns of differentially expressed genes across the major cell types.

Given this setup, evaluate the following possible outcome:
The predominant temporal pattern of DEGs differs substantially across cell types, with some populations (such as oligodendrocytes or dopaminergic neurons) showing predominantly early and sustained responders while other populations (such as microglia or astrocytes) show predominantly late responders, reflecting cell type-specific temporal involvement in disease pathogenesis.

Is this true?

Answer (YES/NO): NO